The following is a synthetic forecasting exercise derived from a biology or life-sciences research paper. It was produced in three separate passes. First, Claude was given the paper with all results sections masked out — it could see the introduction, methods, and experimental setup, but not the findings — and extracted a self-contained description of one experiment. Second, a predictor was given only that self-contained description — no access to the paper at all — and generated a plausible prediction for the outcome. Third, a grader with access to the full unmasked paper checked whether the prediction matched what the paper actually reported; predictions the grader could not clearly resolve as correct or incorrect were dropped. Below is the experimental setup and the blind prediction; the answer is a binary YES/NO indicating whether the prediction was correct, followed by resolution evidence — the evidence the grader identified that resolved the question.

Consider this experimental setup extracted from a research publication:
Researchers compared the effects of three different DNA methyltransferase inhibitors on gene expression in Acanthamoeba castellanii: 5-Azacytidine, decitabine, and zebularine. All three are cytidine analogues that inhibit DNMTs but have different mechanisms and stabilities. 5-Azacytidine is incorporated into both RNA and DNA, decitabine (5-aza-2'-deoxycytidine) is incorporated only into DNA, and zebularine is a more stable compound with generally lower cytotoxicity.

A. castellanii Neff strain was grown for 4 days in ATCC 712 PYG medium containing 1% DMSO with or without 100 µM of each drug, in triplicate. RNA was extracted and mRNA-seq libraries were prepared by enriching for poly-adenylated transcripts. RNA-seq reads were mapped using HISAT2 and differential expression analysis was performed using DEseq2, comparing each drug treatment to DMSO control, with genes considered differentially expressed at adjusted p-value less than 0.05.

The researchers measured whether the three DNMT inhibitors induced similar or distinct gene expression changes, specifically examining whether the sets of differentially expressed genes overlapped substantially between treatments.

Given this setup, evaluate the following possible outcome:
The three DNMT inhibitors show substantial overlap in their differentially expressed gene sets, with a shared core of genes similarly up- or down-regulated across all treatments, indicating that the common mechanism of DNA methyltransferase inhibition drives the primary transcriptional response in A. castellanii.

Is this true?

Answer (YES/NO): NO